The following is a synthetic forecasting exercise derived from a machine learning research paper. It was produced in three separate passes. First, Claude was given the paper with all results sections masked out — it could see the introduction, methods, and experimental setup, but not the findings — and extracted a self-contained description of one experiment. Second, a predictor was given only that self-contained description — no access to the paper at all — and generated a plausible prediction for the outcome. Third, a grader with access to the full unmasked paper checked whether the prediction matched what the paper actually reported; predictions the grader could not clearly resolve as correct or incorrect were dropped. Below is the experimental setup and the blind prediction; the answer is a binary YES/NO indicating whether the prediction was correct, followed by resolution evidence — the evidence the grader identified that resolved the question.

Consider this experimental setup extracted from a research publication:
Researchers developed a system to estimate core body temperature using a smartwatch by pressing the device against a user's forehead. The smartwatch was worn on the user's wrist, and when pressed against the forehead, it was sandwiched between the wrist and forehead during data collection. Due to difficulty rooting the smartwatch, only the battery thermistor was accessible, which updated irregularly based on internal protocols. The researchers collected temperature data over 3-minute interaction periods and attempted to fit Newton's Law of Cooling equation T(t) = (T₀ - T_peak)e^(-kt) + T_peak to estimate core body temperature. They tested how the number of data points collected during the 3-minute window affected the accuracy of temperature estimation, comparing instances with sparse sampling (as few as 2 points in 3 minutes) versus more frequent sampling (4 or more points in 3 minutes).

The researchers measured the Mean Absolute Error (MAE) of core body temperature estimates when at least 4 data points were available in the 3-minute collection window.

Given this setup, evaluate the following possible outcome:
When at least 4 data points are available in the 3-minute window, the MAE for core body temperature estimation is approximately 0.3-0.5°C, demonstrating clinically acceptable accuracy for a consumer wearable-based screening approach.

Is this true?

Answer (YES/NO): NO